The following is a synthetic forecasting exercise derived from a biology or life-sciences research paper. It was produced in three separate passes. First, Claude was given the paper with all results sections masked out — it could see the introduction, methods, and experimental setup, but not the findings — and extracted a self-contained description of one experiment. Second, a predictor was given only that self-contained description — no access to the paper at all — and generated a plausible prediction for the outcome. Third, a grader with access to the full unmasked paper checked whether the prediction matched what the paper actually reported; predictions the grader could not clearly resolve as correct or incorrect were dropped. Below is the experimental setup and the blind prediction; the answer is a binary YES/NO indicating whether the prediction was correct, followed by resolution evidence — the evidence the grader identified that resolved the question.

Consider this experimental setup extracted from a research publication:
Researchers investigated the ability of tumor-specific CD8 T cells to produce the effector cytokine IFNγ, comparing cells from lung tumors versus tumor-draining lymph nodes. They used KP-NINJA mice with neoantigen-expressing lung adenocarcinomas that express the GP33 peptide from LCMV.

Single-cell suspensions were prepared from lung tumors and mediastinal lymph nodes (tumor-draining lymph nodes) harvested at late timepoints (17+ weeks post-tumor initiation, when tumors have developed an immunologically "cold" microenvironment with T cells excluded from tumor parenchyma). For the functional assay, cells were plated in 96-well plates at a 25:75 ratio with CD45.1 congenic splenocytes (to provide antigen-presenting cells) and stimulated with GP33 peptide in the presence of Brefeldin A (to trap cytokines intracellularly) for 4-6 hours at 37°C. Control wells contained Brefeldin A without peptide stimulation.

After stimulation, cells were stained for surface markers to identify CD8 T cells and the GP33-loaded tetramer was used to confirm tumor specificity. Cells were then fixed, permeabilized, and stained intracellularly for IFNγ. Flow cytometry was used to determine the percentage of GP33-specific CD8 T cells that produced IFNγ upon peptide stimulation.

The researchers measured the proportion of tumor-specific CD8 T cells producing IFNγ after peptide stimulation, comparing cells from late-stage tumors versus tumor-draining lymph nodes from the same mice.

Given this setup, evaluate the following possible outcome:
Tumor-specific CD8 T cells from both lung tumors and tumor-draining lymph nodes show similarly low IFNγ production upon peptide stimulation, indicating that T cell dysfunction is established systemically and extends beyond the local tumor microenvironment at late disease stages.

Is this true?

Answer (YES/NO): NO